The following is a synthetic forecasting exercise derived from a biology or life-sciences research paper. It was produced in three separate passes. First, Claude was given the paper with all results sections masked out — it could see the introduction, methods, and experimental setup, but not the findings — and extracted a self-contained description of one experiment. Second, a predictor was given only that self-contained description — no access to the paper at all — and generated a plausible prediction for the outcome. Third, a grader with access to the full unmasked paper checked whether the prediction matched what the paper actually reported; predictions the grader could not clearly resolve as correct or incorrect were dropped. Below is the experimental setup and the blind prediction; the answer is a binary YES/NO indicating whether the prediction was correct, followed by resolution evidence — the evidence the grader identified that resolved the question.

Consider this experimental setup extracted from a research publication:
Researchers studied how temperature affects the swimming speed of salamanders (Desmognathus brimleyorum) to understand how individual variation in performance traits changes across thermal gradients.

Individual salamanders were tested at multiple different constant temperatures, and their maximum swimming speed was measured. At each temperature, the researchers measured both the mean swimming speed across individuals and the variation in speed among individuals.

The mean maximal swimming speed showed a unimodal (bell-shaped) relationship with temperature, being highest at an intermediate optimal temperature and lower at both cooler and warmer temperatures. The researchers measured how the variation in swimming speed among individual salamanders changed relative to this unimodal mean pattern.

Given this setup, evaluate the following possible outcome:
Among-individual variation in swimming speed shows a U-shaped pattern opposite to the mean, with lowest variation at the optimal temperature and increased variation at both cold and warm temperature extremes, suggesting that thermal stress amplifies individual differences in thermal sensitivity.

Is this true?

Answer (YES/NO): NO